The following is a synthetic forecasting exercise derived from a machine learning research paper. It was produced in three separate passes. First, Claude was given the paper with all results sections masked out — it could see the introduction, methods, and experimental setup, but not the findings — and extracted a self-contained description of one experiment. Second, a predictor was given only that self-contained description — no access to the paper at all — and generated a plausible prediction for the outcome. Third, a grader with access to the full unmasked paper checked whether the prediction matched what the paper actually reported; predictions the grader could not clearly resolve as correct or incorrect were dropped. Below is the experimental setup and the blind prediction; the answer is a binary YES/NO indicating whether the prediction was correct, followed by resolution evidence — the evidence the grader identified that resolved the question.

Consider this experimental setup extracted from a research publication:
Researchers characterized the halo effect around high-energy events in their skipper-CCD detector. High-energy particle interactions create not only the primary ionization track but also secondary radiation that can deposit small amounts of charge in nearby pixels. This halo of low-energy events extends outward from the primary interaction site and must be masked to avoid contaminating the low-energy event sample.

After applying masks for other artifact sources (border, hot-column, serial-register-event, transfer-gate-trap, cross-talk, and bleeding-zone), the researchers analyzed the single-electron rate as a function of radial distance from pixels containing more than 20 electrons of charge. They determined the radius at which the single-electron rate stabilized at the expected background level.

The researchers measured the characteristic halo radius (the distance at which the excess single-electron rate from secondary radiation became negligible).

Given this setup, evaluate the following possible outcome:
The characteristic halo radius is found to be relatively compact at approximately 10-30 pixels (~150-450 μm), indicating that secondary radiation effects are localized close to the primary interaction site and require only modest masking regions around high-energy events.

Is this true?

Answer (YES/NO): YES